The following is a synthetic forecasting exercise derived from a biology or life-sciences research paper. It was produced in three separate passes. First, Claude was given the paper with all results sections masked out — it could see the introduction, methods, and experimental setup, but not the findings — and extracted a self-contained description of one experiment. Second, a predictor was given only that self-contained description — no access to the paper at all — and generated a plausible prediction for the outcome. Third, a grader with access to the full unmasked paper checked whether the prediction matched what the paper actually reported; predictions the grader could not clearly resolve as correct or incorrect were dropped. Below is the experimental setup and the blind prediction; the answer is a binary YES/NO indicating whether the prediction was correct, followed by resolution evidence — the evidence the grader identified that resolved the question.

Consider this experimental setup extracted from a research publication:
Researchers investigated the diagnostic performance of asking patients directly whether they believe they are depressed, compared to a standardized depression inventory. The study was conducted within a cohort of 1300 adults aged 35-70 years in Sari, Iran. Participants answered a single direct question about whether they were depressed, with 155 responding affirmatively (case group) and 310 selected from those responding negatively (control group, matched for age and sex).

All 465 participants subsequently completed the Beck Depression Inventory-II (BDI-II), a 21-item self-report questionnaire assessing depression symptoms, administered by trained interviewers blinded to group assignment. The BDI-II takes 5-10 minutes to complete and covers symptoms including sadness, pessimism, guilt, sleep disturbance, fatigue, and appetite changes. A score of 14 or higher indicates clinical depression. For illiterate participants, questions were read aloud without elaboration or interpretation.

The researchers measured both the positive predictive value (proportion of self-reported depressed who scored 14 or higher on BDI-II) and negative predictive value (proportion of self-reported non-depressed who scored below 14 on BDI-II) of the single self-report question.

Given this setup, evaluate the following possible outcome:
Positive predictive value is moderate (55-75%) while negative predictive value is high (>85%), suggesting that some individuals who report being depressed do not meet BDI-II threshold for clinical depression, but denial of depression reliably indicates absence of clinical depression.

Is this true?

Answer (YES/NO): NO